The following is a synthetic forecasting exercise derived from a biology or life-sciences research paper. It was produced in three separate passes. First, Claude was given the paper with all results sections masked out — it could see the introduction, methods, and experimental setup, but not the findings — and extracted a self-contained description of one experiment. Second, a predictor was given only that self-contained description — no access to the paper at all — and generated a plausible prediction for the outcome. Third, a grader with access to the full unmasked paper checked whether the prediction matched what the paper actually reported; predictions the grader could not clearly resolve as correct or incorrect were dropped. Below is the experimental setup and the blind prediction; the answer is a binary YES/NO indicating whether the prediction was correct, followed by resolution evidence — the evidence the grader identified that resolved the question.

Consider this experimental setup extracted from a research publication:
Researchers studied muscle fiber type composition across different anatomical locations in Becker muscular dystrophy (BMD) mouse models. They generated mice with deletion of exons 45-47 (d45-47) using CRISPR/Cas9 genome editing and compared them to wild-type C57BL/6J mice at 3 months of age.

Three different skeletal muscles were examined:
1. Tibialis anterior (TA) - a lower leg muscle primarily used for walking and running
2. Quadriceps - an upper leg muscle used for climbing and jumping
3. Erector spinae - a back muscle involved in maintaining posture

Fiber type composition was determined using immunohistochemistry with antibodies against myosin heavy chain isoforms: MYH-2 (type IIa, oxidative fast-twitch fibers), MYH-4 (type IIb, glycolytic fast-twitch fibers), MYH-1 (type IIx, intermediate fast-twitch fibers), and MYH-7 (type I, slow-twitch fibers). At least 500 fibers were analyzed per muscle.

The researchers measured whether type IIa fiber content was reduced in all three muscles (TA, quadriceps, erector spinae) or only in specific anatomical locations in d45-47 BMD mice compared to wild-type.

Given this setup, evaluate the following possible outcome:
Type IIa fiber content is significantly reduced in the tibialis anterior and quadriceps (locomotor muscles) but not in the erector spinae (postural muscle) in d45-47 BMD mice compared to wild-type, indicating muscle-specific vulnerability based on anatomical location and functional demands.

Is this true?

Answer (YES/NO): NO